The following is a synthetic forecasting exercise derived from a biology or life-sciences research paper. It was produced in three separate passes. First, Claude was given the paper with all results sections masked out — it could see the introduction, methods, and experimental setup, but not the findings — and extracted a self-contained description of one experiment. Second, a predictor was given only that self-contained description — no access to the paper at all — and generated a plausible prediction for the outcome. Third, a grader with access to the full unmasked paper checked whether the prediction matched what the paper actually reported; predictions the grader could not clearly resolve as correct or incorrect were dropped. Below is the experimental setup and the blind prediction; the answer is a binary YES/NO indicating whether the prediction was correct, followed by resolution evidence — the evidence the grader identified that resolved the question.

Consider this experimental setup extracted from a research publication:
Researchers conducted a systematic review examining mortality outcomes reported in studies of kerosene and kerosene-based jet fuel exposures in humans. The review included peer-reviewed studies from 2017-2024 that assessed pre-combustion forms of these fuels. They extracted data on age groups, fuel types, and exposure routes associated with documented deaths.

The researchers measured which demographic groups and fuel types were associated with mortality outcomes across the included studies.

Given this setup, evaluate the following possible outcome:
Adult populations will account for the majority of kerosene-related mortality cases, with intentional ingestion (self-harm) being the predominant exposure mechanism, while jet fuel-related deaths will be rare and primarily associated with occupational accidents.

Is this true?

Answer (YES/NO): NO